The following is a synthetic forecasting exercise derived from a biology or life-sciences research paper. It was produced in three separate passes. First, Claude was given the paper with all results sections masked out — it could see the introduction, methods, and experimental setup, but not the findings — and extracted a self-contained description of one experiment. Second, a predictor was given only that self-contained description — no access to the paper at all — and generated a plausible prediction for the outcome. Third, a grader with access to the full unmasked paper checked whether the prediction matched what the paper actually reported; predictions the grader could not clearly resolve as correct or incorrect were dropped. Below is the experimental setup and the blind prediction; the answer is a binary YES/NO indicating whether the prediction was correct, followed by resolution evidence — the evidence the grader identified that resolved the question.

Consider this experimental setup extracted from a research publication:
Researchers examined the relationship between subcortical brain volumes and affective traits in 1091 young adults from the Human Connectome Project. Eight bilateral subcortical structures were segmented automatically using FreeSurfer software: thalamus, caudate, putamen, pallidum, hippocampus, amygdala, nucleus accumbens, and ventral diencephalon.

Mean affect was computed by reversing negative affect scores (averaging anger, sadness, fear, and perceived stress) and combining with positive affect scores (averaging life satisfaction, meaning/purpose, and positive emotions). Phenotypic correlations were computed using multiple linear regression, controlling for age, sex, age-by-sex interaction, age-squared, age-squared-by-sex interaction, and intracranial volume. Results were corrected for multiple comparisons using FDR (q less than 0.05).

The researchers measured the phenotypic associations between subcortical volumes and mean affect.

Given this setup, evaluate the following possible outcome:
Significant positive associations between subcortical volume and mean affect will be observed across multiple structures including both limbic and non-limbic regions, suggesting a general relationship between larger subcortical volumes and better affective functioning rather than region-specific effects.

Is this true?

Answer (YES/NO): NO